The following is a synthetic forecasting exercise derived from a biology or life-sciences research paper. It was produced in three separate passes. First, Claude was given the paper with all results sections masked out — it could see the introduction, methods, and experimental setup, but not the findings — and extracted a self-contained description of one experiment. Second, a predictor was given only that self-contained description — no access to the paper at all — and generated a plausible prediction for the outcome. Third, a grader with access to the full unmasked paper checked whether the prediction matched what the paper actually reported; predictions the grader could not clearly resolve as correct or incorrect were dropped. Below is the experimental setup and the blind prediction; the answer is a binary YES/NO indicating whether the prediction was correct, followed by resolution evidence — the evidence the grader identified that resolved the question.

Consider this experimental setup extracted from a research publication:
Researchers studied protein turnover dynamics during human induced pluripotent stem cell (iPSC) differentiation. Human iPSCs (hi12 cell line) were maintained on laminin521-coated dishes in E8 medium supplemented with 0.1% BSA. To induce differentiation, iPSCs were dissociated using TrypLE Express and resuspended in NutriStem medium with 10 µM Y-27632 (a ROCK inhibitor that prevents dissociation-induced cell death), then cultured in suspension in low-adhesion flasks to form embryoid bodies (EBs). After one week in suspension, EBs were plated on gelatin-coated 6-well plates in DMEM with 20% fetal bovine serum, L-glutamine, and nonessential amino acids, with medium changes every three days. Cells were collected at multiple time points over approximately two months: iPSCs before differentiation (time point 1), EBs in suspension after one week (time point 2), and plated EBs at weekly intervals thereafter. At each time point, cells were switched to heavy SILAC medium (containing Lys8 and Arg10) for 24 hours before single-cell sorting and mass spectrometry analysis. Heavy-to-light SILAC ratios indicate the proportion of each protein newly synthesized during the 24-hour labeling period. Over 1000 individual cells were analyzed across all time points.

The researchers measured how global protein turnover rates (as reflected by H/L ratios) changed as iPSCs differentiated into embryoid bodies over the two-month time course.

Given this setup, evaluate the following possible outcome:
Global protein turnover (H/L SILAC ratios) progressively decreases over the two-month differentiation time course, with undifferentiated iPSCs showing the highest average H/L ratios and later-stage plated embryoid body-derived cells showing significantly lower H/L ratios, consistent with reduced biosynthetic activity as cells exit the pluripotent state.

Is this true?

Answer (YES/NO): YES